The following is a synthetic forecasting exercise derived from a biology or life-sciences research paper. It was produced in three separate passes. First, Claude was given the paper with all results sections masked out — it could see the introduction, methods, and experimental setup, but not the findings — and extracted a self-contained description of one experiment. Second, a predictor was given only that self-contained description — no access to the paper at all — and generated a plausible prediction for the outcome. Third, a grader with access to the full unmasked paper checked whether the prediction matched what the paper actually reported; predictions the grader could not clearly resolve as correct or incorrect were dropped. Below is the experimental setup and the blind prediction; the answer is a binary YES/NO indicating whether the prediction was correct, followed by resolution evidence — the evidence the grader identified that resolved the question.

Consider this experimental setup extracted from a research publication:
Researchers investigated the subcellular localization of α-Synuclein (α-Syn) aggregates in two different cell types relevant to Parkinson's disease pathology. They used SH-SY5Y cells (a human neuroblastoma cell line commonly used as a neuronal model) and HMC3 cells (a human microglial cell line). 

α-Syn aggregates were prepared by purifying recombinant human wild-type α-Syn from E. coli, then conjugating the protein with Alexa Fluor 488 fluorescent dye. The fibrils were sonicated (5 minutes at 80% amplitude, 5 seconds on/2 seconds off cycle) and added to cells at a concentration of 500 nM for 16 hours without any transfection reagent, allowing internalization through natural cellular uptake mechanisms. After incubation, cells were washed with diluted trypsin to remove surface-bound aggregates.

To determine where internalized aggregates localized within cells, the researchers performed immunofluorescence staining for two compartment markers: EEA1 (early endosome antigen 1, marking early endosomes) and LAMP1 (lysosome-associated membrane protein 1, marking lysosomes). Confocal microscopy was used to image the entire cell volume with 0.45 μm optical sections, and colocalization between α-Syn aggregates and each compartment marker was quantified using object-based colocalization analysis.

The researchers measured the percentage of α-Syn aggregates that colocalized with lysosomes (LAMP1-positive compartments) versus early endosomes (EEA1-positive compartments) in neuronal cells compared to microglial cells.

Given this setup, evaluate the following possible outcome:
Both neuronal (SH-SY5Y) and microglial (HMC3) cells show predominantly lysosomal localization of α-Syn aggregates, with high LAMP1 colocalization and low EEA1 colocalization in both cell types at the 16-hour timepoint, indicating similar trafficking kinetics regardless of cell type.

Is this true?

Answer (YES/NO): NO